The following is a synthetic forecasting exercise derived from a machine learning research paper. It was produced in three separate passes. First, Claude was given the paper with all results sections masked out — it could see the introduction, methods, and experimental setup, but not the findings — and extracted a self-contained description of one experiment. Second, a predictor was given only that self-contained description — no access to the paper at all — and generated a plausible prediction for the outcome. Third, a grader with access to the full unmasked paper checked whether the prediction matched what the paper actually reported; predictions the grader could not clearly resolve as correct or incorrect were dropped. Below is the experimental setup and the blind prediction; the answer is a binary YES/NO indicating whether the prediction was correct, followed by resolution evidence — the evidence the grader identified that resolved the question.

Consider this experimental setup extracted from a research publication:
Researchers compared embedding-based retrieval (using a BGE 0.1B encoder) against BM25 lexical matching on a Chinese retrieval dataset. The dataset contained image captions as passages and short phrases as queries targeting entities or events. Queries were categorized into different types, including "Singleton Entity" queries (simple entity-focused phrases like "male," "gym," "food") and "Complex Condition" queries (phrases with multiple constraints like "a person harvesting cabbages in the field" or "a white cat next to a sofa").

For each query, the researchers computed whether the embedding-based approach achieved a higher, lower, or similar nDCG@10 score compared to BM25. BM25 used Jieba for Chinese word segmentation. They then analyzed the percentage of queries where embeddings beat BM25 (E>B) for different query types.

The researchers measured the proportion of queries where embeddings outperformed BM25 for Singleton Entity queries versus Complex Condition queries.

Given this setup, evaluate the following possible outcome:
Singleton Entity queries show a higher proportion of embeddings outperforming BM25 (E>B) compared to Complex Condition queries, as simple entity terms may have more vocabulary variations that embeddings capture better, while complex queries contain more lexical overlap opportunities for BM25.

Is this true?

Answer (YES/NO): NO